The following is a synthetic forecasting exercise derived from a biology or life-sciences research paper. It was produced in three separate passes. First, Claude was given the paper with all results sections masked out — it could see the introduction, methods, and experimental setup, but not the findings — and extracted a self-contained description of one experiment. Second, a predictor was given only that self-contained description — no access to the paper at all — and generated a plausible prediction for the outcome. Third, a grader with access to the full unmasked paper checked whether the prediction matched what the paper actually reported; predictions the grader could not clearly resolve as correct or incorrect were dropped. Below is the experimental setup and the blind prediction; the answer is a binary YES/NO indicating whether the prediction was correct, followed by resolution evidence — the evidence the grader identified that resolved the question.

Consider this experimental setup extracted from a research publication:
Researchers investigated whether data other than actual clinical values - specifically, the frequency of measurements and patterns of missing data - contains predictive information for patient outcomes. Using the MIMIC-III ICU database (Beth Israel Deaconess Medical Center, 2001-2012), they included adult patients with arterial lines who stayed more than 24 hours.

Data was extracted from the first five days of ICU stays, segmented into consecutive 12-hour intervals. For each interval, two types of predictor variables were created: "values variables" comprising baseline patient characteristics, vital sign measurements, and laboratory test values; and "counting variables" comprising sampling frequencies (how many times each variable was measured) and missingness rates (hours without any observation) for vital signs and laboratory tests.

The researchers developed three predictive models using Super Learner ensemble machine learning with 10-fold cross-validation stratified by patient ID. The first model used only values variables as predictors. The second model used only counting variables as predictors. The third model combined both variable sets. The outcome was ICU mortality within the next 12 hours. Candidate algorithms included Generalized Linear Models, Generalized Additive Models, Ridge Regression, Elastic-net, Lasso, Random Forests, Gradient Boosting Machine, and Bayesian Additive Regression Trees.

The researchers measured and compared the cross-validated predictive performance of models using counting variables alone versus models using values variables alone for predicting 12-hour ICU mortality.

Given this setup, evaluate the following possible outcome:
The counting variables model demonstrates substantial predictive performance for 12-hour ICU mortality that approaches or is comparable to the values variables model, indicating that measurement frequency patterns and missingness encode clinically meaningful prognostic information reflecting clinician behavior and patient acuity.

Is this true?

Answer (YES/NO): YES